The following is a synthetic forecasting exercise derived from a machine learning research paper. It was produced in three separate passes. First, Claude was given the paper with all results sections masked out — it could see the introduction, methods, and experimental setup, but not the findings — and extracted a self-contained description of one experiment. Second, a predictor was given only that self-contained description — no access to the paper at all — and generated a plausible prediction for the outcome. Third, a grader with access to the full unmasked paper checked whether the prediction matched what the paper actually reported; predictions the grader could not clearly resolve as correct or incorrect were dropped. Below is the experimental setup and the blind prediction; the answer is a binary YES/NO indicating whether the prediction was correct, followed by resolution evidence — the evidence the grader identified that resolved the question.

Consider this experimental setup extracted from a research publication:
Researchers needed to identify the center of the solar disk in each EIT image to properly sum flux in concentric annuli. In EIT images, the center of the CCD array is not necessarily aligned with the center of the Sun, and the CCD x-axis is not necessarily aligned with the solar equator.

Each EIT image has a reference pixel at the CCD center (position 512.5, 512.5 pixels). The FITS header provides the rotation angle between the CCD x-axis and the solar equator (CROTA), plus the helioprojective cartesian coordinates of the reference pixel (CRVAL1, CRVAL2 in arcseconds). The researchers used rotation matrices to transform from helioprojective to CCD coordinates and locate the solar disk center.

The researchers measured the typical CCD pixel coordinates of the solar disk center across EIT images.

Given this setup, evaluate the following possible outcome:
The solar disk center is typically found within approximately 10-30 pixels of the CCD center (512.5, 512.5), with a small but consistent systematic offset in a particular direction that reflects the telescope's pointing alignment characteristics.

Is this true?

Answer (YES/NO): NO